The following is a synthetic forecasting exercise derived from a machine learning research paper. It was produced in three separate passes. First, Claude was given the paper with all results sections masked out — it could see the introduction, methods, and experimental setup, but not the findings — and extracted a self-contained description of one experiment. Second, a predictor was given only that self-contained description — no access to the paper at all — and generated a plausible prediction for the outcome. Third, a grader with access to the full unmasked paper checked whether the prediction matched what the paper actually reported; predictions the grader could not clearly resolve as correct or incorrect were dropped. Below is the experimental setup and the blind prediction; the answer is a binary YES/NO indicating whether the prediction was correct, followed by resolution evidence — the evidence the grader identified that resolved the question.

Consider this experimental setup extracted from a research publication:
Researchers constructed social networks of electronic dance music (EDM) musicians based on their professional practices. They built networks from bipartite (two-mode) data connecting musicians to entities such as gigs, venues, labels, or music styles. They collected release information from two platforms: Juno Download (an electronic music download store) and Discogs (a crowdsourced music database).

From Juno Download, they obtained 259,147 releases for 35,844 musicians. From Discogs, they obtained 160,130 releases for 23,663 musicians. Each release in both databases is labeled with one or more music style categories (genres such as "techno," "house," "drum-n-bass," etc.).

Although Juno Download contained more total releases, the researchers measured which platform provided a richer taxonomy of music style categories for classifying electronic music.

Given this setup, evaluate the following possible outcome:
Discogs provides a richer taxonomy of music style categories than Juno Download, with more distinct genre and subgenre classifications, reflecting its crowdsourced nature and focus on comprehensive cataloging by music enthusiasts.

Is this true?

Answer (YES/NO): YES